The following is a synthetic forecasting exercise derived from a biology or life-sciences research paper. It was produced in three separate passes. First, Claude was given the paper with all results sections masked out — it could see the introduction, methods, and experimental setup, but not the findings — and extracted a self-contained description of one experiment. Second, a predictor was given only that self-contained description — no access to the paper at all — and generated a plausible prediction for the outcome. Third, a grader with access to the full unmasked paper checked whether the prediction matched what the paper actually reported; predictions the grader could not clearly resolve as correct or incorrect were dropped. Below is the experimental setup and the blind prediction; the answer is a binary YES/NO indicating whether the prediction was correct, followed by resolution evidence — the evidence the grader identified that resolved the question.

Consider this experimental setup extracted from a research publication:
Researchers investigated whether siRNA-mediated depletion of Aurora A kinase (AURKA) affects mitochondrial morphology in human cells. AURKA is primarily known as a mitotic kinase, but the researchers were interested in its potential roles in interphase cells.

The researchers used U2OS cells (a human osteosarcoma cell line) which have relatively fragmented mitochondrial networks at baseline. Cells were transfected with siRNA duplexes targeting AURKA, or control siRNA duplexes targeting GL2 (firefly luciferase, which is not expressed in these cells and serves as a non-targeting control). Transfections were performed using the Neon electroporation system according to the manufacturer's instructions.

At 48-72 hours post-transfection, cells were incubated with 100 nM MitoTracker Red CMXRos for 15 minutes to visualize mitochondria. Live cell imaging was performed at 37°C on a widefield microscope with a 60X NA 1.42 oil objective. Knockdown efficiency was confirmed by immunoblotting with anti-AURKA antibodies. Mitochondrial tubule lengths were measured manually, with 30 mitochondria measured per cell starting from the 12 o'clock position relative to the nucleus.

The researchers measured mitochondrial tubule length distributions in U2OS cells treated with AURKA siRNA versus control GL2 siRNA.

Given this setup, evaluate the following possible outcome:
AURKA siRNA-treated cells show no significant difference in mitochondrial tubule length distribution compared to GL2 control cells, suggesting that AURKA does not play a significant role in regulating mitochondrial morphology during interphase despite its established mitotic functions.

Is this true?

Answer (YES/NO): NO